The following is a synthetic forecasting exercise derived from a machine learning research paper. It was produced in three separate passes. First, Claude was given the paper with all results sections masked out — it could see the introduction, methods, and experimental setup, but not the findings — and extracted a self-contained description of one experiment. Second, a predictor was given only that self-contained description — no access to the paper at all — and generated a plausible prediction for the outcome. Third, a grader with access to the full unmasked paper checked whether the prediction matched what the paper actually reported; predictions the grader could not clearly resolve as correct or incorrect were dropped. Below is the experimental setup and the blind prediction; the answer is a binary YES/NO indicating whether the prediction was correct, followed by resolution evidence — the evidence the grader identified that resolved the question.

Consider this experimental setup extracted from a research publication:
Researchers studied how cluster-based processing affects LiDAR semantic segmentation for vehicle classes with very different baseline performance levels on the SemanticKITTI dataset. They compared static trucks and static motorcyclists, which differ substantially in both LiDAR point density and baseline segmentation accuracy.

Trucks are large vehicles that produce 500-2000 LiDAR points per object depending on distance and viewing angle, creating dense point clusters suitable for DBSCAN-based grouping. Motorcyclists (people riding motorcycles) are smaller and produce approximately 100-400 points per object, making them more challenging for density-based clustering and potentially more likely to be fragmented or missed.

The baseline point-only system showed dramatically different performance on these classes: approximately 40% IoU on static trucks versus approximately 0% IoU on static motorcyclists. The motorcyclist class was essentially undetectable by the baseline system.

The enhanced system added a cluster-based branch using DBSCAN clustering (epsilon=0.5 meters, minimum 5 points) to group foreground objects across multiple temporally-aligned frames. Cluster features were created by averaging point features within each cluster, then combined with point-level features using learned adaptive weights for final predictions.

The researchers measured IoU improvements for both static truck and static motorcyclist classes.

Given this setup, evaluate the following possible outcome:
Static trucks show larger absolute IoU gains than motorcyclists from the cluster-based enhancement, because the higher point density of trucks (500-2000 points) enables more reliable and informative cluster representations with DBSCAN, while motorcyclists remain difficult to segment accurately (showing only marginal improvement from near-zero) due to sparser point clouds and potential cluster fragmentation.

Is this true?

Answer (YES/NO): NO